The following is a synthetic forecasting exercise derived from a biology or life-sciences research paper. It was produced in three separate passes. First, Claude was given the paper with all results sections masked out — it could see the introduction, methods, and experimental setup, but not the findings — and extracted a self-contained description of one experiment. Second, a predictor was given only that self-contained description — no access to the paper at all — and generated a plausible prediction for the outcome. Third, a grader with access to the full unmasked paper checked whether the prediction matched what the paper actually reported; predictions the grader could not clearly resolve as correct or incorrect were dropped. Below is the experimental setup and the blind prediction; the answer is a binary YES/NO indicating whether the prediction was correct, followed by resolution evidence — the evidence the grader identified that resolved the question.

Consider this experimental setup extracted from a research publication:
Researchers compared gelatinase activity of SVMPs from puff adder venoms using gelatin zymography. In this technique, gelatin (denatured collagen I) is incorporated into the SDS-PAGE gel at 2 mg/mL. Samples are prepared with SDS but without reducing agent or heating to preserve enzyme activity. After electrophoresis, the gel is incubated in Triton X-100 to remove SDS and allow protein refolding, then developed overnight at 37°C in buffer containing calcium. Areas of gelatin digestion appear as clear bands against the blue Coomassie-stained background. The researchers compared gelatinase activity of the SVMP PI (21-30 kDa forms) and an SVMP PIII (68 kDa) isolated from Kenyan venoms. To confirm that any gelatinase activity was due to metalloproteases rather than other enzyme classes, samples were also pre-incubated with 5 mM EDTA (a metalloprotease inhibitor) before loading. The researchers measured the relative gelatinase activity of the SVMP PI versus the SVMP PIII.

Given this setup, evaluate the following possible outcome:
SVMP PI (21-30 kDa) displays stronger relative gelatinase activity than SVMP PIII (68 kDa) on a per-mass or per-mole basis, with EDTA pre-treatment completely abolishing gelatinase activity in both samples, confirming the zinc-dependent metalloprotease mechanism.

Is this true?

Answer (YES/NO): NO